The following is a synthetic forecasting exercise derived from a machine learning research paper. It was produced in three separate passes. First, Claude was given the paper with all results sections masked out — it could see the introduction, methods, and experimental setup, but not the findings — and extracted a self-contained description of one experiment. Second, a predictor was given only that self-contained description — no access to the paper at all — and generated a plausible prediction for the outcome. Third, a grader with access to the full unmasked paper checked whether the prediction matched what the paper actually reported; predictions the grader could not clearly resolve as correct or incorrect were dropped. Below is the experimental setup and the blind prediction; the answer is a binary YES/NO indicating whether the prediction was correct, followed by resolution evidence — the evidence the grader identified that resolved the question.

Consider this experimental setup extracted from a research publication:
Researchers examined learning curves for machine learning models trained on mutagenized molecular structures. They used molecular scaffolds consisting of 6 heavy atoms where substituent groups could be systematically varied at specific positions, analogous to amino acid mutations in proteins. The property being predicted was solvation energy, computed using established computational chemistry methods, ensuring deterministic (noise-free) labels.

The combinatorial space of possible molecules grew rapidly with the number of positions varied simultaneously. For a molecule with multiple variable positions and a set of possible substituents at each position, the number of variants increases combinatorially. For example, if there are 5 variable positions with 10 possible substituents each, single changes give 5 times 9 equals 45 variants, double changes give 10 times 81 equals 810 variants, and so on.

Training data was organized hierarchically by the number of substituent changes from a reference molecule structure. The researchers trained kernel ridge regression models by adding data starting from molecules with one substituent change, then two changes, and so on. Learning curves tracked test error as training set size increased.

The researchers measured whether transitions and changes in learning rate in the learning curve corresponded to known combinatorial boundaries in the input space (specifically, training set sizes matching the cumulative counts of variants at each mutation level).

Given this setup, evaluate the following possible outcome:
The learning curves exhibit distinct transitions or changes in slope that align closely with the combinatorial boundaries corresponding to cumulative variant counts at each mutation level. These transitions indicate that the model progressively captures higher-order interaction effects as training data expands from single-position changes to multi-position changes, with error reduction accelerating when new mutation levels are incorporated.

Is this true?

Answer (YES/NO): NO